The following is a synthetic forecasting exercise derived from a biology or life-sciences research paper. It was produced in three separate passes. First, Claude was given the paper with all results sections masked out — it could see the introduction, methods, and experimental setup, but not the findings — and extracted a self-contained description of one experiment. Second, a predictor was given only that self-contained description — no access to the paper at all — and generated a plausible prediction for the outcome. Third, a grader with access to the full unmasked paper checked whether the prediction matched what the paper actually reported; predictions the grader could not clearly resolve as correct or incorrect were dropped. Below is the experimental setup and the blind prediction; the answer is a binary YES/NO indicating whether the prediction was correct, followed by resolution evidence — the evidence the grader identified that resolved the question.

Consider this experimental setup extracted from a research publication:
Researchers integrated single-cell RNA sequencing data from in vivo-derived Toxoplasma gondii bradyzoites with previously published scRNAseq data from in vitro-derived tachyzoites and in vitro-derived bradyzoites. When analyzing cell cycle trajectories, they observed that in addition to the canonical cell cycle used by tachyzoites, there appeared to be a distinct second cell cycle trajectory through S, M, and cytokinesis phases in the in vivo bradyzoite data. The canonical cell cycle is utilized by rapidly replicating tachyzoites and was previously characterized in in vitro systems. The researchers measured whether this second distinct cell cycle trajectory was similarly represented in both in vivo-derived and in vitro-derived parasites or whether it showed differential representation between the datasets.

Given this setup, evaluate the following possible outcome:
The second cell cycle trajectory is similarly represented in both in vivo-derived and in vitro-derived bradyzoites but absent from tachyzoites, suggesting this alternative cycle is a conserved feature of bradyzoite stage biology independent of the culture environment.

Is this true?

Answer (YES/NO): NO